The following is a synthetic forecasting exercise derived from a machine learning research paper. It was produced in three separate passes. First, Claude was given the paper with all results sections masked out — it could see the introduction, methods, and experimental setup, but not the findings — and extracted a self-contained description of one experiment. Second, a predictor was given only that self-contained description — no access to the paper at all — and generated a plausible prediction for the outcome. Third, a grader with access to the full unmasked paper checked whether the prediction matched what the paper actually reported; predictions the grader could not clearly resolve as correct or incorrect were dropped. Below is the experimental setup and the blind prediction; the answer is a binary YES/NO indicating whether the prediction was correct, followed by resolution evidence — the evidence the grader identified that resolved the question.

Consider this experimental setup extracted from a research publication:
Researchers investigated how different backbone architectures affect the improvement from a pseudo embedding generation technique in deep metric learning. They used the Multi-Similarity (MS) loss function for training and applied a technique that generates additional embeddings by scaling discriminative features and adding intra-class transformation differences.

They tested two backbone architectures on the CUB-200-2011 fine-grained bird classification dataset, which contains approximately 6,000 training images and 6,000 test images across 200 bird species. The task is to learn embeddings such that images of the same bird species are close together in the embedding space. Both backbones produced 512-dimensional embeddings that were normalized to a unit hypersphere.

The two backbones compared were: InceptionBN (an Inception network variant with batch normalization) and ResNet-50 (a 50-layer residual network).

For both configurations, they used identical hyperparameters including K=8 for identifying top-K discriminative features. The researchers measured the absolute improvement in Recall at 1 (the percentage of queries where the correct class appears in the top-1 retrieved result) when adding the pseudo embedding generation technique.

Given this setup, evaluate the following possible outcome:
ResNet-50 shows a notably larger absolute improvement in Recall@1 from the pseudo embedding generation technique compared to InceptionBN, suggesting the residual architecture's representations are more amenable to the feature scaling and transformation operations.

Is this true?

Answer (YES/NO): YES